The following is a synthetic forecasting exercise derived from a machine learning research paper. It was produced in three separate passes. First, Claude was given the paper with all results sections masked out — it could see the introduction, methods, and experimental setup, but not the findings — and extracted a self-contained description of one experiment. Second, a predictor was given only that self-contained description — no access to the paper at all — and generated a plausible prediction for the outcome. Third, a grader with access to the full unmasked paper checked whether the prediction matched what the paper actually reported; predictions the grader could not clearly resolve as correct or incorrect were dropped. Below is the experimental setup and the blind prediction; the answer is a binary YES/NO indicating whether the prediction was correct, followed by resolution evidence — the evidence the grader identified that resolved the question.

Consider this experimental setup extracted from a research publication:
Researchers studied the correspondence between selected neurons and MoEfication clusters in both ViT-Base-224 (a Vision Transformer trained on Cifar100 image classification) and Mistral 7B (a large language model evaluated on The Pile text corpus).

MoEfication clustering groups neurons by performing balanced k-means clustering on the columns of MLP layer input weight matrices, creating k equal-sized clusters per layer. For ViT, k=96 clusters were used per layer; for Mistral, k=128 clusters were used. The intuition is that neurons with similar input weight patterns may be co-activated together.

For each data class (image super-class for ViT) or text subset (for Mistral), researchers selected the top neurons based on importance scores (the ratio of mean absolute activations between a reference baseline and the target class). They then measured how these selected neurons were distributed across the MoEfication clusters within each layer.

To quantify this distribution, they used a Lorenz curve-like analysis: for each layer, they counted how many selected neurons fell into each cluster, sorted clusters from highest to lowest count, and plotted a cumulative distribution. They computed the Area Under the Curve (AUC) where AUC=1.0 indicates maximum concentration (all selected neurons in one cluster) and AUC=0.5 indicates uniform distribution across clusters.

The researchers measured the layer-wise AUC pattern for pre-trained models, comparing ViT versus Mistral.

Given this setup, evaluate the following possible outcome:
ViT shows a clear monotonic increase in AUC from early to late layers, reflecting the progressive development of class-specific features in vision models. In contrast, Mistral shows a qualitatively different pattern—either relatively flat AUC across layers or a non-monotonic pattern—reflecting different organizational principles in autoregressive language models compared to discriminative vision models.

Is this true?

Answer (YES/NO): NO